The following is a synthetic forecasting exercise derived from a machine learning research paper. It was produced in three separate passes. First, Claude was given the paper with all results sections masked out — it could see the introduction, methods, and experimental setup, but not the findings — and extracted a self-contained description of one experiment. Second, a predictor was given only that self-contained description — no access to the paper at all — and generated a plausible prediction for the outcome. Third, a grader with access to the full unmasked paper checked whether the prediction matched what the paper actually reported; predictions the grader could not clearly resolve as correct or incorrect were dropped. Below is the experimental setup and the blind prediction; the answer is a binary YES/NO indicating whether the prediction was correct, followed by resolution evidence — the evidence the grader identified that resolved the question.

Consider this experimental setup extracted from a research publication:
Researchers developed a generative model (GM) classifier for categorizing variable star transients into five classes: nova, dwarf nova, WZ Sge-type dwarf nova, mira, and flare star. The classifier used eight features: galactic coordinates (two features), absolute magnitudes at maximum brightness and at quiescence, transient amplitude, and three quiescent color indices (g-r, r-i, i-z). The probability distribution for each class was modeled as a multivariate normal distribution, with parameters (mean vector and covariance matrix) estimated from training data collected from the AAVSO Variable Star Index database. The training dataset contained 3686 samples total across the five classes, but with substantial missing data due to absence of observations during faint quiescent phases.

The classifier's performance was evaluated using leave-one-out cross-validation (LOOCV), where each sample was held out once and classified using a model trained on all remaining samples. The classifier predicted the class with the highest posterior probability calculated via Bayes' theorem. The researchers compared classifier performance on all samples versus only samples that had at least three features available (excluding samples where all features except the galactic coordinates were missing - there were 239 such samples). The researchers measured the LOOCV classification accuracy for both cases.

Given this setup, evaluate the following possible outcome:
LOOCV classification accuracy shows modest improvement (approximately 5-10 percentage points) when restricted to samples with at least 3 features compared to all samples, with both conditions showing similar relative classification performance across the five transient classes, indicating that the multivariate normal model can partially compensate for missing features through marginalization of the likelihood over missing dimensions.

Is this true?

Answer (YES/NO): NO